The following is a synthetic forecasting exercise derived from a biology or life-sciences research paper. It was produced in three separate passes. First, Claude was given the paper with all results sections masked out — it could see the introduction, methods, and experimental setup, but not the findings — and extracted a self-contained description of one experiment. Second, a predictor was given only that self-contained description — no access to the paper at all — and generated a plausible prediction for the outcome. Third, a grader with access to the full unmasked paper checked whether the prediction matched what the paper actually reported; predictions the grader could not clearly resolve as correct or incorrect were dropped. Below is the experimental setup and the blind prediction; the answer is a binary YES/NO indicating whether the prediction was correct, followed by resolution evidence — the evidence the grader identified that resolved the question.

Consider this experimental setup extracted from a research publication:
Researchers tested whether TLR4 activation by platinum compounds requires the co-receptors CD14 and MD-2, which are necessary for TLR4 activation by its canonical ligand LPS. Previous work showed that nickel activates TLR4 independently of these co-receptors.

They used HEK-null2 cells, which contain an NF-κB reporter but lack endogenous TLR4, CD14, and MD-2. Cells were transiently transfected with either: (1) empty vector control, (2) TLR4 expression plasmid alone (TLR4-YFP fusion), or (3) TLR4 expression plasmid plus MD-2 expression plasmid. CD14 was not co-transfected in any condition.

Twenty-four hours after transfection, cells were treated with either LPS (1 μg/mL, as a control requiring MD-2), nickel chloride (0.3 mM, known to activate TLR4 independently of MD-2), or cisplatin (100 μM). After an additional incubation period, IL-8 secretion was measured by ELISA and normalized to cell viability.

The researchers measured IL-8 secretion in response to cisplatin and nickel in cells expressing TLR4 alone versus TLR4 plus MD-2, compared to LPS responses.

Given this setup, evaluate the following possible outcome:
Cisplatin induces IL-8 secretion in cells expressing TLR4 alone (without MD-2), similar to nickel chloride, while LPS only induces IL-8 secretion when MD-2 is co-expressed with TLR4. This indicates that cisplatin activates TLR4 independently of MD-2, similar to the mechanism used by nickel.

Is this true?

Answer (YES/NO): YES